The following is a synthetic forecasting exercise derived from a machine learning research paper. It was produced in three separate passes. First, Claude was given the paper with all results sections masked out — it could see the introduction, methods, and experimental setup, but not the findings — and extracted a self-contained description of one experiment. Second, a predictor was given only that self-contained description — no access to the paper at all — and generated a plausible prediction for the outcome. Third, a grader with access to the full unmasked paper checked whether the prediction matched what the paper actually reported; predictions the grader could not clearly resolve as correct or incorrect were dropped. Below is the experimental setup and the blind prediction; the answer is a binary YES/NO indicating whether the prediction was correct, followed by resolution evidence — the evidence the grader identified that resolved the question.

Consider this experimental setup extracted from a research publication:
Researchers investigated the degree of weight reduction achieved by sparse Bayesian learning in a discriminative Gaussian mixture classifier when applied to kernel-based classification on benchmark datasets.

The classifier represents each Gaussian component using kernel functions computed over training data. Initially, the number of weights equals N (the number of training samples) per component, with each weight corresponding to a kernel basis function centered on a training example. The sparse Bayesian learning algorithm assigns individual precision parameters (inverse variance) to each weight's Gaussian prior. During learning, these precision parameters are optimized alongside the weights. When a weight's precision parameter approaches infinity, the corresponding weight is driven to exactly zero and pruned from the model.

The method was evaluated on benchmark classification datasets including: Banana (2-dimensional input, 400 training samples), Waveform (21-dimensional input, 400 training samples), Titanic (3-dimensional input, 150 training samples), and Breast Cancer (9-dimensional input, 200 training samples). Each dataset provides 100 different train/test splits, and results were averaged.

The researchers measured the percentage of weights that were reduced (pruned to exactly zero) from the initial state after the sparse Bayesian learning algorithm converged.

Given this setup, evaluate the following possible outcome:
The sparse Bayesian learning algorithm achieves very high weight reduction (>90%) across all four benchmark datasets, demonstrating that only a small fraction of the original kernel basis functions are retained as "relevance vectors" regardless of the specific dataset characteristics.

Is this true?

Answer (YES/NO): YES